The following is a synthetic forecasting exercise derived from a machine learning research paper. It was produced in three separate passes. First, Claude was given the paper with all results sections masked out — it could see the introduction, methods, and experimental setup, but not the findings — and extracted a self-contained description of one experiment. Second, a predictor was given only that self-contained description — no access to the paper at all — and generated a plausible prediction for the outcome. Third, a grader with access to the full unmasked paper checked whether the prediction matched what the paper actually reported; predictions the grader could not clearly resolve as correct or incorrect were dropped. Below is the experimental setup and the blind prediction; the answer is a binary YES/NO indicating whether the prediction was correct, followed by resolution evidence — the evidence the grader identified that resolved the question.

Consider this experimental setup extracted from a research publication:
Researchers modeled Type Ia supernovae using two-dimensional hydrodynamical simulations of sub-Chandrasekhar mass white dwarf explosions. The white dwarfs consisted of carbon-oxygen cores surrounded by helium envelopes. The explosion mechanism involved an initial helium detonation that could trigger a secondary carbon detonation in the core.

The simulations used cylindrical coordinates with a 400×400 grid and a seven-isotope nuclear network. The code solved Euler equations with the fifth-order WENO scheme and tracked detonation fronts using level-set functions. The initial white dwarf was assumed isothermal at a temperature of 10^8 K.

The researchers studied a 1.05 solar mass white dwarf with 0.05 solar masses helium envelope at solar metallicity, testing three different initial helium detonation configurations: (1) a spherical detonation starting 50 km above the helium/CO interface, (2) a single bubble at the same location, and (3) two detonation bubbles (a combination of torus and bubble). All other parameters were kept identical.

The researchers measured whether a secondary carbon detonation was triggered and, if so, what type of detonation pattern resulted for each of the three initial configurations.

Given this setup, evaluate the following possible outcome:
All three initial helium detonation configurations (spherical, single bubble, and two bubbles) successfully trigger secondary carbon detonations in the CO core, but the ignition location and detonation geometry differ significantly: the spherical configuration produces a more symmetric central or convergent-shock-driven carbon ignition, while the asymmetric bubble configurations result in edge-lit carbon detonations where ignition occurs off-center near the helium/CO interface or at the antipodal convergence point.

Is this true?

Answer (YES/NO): NO